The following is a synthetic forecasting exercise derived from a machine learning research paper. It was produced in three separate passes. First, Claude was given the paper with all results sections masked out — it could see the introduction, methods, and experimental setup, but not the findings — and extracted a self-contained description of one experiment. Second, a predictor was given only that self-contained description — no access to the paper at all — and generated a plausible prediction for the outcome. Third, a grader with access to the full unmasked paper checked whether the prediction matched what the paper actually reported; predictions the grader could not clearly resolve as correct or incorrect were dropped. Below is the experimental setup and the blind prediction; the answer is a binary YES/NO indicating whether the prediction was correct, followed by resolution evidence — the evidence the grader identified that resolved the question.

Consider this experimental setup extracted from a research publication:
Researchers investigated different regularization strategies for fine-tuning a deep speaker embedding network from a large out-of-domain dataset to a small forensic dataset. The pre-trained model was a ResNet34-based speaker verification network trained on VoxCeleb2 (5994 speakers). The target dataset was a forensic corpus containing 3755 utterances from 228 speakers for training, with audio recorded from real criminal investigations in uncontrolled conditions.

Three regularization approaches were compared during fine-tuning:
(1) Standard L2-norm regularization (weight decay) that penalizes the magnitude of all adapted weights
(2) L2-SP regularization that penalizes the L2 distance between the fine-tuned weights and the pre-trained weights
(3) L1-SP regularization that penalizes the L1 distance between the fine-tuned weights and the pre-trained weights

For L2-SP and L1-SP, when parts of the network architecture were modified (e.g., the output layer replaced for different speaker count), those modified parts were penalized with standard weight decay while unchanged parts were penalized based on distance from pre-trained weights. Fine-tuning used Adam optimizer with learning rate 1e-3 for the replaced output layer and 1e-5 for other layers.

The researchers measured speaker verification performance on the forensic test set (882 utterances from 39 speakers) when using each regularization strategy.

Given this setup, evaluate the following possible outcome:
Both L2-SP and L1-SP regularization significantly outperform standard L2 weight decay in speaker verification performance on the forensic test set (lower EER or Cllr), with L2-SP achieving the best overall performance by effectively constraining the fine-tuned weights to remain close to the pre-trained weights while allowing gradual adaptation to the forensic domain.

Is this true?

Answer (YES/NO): YES